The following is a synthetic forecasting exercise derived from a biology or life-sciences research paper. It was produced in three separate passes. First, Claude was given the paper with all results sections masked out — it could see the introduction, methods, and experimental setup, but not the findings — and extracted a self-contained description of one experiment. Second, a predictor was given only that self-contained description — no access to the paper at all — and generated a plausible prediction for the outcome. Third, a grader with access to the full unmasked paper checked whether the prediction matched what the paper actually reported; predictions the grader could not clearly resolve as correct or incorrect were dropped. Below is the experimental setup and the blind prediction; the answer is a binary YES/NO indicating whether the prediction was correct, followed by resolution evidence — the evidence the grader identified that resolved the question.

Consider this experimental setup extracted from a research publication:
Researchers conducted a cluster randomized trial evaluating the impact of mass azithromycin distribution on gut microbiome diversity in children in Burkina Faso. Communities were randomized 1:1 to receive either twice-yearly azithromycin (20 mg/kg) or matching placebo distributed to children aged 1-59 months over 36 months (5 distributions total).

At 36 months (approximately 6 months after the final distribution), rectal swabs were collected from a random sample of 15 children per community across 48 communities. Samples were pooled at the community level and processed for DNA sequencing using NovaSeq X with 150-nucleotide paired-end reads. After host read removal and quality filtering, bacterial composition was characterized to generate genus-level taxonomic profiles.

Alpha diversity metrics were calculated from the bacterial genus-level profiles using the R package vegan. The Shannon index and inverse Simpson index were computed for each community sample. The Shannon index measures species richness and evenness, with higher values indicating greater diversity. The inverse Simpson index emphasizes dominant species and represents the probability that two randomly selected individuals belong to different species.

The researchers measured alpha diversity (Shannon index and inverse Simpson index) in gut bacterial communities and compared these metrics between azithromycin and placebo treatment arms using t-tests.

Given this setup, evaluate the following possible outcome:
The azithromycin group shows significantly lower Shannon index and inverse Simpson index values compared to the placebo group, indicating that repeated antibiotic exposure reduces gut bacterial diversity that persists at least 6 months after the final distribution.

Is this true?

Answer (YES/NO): NO